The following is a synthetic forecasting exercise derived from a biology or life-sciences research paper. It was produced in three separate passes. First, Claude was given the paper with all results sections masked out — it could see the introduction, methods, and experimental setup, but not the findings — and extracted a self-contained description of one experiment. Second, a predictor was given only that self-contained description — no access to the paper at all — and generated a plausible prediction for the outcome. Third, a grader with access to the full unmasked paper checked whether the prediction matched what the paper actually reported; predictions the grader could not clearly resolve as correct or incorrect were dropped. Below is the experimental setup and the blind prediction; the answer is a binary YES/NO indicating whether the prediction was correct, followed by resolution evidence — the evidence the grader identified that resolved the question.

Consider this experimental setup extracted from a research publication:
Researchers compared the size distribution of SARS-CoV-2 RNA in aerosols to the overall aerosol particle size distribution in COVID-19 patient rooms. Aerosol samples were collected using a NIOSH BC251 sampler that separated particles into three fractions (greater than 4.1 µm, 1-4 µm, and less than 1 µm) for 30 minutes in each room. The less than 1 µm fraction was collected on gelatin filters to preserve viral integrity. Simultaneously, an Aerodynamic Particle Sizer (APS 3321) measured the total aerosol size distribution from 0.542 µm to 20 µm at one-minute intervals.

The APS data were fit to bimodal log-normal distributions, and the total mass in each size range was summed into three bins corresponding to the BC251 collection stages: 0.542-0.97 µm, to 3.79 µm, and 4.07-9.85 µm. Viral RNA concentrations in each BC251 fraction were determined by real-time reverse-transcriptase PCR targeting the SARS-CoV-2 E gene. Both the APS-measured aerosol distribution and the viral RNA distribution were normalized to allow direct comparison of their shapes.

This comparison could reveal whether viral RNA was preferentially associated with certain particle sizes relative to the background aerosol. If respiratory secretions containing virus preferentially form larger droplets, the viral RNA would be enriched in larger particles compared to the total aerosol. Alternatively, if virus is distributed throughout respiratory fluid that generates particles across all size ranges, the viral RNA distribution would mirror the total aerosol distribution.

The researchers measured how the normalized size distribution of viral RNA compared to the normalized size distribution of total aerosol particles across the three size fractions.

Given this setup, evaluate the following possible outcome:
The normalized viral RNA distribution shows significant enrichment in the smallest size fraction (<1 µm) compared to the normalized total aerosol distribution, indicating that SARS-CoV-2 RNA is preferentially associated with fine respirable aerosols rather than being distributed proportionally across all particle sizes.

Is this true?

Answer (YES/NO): NO